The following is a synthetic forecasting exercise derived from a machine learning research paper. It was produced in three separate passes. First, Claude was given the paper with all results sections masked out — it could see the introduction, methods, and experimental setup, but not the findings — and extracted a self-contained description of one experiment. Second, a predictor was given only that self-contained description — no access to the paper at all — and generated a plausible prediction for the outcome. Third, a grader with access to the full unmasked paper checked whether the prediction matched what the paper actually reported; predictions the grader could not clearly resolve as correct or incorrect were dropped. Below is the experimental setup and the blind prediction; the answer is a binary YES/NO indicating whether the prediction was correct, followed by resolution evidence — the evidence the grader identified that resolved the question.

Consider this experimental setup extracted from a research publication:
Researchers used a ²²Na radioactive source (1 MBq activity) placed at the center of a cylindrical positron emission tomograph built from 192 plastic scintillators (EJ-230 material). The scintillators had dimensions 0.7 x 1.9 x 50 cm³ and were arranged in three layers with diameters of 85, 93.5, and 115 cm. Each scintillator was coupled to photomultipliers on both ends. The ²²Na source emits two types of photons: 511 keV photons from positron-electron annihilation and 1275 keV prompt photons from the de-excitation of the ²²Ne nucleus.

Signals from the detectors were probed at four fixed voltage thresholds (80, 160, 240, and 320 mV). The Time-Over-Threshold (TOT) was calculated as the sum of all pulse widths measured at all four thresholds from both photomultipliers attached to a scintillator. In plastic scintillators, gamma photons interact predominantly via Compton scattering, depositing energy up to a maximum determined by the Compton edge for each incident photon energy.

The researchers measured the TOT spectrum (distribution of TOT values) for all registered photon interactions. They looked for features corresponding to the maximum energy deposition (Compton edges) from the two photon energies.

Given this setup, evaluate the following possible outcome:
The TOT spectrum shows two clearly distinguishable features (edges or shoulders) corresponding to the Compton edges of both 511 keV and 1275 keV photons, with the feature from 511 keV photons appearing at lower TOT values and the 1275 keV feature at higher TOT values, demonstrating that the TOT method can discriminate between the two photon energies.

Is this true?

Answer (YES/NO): YES